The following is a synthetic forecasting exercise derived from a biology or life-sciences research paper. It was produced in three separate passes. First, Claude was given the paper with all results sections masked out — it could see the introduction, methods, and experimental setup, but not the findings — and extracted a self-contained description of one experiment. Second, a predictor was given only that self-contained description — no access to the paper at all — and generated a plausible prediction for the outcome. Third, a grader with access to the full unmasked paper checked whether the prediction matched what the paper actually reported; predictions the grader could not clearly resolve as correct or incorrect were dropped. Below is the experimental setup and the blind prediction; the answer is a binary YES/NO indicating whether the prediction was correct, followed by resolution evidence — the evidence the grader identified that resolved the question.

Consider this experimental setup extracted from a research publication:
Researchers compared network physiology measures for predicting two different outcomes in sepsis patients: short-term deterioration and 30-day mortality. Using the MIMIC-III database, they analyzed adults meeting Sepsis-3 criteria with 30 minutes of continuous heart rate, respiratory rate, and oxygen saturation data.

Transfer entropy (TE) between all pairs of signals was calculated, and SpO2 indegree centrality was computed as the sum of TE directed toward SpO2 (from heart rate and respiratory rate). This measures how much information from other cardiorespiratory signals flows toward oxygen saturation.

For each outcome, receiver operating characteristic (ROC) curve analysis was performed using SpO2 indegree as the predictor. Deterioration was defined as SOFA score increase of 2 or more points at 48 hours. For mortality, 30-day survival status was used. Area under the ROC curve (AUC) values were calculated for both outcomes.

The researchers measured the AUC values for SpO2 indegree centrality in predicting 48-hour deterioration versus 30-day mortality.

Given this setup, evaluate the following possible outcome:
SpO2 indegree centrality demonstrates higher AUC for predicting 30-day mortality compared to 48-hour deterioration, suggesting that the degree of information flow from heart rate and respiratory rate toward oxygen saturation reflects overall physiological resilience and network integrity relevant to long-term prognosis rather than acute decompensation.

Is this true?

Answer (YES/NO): YES